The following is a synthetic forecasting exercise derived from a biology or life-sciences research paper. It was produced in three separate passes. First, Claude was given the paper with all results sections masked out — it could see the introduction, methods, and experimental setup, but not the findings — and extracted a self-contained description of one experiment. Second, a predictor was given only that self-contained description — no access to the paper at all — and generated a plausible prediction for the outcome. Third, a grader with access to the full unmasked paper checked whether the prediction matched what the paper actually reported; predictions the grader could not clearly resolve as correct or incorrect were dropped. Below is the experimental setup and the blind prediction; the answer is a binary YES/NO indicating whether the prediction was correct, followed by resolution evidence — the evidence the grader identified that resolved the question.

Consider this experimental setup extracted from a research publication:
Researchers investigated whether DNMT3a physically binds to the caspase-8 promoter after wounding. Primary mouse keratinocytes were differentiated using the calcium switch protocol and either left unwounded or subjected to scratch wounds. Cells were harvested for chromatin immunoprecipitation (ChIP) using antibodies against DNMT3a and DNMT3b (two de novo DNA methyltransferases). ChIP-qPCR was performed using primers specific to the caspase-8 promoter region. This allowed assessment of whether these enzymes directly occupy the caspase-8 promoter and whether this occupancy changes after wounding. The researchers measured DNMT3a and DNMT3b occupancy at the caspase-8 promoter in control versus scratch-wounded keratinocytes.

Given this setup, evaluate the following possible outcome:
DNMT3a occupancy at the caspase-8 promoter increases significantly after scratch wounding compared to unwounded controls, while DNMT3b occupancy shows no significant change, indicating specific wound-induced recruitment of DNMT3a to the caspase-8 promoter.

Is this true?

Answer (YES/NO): YES